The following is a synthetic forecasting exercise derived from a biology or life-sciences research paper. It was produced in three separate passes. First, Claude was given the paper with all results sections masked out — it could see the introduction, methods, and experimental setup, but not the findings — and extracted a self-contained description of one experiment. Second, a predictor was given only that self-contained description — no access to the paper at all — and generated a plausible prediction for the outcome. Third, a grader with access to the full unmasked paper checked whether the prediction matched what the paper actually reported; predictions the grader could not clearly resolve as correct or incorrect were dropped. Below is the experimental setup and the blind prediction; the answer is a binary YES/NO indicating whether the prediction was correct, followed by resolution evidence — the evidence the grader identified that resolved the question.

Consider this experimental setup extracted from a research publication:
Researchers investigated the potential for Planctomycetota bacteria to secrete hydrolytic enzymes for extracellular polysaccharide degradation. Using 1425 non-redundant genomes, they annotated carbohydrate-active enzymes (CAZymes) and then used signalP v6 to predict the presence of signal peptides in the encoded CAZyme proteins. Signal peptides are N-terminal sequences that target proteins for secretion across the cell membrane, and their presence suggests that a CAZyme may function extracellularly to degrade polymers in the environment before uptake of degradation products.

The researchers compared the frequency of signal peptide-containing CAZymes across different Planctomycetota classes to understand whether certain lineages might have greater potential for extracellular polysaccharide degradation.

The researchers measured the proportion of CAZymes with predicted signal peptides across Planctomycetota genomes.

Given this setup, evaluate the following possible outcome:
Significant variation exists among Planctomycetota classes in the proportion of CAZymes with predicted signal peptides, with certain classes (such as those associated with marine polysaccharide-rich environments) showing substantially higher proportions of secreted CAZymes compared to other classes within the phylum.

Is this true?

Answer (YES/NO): NO